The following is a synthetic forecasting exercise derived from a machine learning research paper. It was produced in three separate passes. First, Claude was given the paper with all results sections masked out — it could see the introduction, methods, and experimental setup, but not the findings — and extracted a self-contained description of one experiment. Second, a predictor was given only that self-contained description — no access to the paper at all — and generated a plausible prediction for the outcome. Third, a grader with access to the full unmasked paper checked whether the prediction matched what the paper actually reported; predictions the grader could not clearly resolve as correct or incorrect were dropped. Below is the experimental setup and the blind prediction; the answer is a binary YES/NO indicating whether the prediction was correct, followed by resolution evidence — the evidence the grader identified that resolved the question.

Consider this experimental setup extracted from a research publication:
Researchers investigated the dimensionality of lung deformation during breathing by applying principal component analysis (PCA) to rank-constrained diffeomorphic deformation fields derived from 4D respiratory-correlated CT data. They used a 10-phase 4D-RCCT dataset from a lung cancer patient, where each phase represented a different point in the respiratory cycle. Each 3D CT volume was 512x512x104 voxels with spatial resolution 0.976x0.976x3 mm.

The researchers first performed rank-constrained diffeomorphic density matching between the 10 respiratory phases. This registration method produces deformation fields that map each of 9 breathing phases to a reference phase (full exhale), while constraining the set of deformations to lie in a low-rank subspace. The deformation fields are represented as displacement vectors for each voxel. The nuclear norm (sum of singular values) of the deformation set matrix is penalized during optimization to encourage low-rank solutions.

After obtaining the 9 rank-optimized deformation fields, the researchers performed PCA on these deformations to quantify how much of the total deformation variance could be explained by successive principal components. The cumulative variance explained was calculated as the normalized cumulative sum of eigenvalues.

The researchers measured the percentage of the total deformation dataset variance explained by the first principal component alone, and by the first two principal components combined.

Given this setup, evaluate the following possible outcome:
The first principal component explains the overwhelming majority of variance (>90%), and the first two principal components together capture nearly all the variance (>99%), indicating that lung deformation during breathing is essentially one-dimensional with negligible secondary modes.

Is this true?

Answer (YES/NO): NO